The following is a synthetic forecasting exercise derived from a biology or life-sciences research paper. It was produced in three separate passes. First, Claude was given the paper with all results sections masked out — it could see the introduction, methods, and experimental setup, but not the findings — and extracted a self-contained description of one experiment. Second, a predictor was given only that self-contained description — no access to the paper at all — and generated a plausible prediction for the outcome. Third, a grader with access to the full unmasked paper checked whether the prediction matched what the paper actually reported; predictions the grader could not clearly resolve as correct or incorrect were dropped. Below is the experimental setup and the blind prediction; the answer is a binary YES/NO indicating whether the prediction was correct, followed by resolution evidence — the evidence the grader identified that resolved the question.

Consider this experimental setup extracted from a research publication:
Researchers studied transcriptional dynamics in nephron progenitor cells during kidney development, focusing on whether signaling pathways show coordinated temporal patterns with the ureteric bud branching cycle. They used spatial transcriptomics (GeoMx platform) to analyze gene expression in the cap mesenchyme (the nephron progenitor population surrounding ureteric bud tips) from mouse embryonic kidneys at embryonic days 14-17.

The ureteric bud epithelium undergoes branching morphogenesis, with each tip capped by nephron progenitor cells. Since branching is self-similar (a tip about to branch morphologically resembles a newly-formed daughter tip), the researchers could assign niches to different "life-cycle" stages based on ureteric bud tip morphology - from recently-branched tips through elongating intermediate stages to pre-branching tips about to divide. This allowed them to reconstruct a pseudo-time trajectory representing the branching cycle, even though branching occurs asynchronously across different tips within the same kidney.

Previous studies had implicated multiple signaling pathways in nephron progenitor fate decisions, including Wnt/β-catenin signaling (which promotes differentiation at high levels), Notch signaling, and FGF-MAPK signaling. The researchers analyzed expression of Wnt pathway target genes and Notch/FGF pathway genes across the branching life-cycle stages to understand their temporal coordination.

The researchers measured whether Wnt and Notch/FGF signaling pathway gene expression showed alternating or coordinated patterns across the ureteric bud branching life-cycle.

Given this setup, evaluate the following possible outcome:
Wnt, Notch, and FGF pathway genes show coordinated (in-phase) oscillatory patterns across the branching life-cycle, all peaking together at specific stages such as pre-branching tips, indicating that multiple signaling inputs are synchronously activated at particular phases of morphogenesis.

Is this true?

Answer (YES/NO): NO